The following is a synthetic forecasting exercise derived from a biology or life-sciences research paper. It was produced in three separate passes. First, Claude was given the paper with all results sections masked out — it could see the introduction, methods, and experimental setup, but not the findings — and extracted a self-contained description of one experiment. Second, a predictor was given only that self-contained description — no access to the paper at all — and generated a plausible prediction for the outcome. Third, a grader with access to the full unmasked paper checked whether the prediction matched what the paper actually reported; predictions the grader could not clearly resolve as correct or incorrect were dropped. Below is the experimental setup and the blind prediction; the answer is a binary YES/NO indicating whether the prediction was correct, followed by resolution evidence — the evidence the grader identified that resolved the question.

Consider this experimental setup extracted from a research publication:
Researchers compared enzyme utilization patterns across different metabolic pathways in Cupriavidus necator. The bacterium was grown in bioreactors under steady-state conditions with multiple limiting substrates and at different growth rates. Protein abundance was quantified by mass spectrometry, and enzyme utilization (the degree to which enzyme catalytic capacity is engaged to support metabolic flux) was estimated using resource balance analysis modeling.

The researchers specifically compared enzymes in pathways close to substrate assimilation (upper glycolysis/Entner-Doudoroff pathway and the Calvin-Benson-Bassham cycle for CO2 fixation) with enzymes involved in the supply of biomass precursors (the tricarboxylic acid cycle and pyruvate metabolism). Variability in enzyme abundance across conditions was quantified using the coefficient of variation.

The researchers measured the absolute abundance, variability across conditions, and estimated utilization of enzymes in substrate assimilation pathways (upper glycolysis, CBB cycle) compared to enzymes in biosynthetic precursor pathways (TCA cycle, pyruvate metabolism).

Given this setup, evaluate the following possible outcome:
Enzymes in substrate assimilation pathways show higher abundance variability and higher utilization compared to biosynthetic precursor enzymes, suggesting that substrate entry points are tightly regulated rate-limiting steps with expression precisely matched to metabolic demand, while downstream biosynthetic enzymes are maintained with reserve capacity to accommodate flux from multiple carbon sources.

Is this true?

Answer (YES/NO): YES